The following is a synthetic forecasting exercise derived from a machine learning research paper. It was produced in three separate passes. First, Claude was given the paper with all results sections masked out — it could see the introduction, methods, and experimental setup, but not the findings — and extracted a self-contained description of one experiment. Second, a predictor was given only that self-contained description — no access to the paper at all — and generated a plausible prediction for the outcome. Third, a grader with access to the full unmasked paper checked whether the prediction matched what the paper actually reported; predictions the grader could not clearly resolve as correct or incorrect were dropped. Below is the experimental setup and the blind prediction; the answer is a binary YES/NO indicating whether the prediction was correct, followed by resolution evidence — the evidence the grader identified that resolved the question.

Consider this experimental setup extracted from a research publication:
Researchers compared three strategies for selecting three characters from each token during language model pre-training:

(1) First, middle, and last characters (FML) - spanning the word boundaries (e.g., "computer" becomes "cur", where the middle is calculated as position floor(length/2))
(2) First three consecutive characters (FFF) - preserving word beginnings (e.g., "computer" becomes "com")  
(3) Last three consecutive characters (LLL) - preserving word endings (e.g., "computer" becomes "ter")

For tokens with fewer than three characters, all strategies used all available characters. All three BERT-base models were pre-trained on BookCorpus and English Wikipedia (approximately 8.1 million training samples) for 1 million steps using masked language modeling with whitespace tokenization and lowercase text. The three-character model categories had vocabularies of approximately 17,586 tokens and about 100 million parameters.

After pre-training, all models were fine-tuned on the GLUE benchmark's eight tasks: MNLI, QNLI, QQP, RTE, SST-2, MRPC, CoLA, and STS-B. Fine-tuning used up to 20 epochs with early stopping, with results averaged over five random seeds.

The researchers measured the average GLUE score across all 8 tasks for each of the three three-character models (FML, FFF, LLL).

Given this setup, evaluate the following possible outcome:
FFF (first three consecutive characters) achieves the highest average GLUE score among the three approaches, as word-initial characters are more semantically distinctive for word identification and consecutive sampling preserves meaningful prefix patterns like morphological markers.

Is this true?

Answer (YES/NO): NO